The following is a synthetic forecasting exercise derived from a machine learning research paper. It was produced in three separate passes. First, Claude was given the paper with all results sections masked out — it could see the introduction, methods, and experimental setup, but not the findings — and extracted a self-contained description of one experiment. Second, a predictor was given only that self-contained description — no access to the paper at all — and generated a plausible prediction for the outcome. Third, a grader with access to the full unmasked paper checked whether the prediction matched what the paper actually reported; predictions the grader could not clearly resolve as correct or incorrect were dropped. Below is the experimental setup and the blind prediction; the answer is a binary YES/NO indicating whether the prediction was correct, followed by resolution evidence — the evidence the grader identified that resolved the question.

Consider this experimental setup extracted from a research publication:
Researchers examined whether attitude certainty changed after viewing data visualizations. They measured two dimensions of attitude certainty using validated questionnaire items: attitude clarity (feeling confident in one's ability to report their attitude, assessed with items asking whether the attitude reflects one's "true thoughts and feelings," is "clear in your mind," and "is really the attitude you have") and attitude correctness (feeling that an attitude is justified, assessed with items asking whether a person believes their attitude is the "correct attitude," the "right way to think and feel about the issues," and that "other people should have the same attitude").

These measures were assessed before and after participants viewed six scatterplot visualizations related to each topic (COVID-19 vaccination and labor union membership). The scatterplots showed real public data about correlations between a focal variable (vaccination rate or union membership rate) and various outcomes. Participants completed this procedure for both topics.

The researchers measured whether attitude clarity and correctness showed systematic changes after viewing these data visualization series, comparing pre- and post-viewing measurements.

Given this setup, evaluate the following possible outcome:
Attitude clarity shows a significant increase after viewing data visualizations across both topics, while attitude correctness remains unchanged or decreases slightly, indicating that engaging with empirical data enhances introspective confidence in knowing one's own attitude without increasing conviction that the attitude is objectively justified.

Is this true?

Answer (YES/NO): NO